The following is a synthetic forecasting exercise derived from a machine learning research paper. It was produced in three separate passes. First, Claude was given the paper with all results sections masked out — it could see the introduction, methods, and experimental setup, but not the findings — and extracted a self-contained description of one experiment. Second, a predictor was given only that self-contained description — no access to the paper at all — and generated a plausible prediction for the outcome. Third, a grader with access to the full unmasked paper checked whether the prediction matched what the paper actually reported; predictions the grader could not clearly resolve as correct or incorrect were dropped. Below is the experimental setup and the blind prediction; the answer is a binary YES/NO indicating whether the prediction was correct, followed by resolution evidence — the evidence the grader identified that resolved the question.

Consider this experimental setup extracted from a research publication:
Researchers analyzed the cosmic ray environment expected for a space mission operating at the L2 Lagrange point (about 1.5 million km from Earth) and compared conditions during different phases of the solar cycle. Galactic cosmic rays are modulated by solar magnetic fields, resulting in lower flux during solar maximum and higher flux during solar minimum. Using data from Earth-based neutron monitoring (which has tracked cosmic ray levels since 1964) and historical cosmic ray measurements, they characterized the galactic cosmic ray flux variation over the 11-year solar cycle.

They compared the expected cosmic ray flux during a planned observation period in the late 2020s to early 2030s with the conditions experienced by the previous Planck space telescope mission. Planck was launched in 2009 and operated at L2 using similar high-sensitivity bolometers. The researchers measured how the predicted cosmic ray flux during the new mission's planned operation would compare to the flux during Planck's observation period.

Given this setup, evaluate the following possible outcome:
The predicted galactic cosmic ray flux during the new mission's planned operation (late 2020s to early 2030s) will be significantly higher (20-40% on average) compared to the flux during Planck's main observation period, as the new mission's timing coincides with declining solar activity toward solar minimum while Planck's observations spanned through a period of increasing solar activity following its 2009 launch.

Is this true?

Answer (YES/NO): NO